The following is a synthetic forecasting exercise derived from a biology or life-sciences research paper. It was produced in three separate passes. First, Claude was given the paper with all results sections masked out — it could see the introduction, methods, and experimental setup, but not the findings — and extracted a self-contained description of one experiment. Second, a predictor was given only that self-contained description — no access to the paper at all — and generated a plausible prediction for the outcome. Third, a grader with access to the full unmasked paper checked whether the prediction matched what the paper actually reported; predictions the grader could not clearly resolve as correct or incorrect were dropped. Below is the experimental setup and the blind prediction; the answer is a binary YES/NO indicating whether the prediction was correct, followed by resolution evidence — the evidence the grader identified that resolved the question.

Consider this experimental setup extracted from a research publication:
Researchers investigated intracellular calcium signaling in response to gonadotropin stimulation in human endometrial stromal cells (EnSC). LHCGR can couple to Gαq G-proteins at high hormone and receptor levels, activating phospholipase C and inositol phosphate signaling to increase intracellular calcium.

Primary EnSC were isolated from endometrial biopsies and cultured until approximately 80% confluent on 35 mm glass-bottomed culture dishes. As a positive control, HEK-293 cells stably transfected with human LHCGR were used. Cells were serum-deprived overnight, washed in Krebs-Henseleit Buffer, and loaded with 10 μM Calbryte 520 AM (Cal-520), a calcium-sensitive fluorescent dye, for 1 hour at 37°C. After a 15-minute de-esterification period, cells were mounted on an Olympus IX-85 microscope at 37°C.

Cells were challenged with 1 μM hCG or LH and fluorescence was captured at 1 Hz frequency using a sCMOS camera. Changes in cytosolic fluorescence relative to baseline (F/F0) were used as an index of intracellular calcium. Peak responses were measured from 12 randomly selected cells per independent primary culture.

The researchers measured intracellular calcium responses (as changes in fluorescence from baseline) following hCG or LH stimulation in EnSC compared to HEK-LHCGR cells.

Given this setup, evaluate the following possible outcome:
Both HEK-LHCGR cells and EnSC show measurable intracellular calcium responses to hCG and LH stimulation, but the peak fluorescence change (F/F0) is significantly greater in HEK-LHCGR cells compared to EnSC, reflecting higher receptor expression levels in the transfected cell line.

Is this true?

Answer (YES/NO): NO